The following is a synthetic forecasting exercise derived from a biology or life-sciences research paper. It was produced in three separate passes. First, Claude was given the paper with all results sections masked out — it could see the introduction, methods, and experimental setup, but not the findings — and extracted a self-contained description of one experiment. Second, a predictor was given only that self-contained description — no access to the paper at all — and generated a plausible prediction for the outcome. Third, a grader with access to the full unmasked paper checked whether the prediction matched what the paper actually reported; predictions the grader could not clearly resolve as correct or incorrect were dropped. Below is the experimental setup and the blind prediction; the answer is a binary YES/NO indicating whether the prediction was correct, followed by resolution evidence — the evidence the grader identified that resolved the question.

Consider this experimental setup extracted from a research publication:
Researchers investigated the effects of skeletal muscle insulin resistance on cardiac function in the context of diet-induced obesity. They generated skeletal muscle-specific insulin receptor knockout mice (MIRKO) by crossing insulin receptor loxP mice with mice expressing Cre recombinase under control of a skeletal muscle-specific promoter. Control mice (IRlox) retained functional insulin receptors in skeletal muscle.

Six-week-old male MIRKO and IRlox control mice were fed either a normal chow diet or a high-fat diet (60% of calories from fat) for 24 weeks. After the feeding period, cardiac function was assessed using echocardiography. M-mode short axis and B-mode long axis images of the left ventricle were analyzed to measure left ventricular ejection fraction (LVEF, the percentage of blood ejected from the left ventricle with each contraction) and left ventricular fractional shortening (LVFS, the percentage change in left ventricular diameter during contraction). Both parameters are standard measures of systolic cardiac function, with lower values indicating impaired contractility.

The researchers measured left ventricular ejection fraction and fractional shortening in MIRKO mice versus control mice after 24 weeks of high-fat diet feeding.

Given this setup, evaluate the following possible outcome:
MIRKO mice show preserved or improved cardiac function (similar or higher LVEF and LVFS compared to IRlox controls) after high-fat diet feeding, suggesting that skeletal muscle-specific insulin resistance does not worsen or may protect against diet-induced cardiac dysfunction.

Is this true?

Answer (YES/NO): YES